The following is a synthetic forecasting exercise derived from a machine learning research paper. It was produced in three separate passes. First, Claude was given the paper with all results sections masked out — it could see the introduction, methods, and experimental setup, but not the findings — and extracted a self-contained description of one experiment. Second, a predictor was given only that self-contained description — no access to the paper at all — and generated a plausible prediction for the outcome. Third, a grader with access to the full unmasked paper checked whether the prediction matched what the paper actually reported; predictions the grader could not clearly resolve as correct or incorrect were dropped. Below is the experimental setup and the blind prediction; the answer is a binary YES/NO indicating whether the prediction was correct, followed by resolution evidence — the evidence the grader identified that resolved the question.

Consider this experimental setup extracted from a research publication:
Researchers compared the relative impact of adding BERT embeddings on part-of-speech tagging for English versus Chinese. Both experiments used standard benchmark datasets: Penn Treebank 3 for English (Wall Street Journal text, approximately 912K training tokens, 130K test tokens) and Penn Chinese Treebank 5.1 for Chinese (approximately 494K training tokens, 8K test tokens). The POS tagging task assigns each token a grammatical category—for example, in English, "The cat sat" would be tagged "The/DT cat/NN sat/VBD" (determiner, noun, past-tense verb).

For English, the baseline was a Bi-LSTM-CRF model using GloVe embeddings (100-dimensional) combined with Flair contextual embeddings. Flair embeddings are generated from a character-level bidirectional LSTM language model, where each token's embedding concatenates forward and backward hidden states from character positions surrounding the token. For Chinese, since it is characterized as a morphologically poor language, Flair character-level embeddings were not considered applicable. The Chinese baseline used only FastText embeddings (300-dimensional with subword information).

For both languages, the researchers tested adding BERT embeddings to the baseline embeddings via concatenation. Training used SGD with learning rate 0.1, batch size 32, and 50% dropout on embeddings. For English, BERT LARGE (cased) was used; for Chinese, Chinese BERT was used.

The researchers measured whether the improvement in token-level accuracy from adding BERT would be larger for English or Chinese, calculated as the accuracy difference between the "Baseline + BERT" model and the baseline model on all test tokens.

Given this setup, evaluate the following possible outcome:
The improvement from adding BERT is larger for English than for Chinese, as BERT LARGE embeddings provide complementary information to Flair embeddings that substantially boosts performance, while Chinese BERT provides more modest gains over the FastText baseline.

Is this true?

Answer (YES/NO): NO